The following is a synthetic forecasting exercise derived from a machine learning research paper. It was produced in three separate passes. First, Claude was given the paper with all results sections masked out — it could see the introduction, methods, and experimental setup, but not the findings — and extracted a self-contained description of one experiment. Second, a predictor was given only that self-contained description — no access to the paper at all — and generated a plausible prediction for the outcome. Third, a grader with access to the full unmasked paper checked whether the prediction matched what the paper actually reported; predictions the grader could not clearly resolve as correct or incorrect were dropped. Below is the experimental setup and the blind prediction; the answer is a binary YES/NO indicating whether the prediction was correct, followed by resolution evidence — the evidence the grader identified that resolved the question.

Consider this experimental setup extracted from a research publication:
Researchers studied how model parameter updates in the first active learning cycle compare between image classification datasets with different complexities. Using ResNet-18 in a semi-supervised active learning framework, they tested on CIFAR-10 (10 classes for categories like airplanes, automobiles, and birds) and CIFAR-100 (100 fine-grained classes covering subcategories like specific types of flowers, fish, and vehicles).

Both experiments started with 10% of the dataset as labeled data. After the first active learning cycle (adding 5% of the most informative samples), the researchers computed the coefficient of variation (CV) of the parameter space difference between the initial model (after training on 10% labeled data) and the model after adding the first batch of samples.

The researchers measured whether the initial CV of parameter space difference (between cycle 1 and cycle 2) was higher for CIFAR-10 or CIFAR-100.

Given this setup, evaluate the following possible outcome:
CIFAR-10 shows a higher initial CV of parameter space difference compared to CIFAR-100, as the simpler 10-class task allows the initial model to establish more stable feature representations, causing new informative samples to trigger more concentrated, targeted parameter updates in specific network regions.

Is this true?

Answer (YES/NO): YES